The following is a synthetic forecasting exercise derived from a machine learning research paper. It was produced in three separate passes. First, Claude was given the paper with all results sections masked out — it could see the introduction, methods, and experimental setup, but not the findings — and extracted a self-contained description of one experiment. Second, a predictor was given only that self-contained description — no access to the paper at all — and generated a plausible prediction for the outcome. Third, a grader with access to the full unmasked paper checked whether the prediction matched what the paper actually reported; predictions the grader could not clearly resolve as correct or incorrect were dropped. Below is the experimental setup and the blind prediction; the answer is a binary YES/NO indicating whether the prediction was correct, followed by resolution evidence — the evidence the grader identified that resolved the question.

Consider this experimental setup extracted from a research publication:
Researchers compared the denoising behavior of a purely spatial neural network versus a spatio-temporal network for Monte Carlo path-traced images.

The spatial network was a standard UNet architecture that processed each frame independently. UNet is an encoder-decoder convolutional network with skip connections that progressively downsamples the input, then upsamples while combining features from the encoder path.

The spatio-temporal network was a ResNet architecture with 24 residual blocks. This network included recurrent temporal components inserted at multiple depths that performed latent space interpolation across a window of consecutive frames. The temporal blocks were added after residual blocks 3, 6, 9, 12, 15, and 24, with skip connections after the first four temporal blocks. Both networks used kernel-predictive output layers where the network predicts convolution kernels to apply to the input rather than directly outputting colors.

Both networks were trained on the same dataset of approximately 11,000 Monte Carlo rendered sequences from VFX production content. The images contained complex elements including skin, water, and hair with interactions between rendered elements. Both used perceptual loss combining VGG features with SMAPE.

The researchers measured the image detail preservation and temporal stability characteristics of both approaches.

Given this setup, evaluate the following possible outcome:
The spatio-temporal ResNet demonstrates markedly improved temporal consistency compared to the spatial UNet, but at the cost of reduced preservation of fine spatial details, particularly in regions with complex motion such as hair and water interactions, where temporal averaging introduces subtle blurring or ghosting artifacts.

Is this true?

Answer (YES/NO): NO